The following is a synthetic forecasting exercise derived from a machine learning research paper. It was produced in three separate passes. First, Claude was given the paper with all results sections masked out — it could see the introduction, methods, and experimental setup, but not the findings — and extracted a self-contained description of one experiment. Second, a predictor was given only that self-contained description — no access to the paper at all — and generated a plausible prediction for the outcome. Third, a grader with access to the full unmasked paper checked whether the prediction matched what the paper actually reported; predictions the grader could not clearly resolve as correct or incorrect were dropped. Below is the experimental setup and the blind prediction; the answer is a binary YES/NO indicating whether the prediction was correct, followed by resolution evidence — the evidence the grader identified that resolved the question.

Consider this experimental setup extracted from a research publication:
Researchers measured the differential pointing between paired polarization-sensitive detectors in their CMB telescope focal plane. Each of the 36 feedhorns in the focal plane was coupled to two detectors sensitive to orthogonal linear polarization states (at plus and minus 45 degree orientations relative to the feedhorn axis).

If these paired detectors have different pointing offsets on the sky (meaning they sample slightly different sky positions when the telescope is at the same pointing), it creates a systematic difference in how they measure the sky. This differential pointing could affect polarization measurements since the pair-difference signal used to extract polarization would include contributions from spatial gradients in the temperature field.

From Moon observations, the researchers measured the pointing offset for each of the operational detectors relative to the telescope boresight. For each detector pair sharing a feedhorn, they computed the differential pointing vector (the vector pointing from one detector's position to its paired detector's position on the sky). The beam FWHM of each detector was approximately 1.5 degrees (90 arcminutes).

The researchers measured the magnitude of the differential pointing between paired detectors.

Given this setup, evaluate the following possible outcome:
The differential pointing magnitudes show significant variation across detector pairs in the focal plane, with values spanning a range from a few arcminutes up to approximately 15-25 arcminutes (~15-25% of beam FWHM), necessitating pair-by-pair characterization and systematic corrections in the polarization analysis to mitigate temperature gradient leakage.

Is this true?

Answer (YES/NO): NO